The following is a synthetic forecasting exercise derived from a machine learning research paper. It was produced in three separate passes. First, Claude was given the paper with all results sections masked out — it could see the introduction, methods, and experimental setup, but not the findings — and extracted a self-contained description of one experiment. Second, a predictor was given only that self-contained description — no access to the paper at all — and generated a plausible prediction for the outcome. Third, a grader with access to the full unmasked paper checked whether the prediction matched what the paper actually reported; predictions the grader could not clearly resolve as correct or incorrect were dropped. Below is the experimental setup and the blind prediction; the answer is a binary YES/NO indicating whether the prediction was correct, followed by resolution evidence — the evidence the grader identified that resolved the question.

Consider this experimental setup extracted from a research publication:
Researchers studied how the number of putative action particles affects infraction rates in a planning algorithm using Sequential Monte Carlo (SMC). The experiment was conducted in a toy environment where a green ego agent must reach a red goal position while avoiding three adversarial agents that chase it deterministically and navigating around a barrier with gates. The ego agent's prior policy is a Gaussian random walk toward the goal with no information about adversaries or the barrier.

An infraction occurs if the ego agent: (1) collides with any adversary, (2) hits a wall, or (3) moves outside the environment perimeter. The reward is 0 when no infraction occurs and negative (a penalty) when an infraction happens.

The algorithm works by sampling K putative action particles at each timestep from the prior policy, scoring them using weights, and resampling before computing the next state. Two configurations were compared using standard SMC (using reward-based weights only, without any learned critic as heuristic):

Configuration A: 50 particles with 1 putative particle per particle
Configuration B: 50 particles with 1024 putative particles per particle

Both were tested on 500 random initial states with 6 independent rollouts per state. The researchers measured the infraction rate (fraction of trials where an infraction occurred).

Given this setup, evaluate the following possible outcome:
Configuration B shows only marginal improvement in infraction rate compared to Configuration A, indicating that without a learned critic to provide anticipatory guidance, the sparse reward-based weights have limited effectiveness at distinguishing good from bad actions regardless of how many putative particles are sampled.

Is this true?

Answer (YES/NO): NO